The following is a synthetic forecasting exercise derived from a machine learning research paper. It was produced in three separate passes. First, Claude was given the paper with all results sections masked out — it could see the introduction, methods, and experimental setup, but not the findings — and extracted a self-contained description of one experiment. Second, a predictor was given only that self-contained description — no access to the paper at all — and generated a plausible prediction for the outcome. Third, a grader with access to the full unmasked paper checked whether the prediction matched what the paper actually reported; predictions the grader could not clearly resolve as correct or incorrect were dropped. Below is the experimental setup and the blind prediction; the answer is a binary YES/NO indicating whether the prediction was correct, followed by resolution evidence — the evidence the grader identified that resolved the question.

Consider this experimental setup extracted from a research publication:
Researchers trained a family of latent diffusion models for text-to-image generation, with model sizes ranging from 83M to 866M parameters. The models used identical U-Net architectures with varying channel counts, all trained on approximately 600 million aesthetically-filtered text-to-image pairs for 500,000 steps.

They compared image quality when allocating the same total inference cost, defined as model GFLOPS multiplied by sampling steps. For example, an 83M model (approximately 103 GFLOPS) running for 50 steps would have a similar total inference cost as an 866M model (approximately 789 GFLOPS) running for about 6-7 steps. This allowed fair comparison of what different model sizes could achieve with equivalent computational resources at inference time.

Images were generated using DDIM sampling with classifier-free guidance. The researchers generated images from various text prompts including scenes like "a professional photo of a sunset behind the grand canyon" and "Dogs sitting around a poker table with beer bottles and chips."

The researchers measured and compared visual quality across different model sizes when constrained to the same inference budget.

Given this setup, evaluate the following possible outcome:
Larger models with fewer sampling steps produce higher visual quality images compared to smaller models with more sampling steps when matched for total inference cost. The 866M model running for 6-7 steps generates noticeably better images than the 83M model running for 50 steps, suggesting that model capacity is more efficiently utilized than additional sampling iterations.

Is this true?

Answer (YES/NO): NO